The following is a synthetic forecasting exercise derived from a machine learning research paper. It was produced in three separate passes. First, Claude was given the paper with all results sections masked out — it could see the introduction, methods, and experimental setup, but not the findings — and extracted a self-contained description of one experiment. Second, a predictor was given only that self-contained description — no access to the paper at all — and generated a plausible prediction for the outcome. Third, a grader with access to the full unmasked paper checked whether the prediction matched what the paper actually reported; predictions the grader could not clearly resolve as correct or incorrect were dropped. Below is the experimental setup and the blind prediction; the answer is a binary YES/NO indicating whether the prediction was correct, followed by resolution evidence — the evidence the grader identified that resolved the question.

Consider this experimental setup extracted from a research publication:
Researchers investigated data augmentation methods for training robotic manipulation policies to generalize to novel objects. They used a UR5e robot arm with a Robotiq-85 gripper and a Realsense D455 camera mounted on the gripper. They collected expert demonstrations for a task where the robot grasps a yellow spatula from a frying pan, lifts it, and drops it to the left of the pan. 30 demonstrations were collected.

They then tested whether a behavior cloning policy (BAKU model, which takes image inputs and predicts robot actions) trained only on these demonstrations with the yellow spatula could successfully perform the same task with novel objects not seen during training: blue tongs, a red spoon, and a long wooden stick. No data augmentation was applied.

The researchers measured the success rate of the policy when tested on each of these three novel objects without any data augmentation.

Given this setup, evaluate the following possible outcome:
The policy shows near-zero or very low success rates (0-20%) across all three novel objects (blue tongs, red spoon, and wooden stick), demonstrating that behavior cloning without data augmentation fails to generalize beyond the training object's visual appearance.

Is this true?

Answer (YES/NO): YES